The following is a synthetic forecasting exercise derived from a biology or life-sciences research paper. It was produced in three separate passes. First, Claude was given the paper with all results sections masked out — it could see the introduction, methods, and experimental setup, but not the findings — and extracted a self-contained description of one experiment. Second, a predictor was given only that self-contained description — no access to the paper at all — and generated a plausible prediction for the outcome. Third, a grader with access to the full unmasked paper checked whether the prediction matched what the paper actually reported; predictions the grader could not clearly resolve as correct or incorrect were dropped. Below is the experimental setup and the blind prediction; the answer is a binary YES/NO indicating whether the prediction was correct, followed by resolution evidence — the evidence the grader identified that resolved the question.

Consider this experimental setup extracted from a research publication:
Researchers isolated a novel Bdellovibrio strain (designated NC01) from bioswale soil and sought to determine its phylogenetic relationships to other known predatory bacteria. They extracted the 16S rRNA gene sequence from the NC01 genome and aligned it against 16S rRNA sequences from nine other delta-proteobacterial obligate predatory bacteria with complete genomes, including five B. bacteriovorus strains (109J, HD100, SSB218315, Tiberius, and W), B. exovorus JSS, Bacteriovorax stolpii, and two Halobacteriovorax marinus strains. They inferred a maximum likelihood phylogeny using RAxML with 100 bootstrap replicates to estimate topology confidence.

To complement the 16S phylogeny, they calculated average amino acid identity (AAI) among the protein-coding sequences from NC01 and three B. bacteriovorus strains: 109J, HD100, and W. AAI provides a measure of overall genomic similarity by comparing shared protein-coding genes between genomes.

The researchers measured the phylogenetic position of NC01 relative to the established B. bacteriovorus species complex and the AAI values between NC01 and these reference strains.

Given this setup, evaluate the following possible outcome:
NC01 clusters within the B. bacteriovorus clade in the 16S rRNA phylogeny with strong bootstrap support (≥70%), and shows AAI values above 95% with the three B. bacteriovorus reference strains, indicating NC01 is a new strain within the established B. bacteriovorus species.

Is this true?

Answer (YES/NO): NO